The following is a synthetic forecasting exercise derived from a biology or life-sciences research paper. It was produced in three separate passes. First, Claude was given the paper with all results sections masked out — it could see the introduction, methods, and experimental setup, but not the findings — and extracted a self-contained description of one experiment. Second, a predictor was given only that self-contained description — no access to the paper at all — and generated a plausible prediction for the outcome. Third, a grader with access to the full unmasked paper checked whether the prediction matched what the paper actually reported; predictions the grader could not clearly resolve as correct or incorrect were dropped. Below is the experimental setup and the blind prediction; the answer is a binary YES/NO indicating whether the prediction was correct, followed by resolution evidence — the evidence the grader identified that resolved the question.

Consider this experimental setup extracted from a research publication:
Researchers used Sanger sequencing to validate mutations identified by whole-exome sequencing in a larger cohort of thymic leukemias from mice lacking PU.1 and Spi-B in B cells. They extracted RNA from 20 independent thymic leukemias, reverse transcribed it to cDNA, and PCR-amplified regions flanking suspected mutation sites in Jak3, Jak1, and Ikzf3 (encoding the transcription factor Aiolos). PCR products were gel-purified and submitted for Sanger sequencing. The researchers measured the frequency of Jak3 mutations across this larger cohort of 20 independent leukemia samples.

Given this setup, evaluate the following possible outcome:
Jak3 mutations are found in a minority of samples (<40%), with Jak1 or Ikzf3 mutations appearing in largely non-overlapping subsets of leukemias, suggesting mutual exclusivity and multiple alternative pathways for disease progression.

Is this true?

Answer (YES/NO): NO